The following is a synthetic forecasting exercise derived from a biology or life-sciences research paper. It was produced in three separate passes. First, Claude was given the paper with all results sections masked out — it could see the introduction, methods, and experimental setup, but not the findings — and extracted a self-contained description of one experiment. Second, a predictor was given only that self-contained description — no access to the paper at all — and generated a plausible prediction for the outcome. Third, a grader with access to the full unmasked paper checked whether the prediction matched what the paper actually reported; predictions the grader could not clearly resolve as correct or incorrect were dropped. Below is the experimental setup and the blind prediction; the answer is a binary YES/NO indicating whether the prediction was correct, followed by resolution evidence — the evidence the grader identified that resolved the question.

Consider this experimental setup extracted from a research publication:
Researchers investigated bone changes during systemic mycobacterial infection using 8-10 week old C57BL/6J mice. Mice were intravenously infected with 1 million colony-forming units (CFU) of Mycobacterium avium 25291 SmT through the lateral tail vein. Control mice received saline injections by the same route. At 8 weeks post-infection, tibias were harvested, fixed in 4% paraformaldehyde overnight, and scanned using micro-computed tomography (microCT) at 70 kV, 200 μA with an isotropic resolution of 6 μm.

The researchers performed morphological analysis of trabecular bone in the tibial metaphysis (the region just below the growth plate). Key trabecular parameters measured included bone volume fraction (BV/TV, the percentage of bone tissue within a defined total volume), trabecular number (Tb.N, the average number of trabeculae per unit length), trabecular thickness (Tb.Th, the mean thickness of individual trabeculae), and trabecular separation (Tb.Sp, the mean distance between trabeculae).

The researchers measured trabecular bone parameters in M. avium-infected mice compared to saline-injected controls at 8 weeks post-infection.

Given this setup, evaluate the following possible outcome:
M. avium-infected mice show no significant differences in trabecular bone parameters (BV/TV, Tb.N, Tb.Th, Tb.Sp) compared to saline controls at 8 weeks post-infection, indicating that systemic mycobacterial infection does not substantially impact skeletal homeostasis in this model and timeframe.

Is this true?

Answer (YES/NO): NO